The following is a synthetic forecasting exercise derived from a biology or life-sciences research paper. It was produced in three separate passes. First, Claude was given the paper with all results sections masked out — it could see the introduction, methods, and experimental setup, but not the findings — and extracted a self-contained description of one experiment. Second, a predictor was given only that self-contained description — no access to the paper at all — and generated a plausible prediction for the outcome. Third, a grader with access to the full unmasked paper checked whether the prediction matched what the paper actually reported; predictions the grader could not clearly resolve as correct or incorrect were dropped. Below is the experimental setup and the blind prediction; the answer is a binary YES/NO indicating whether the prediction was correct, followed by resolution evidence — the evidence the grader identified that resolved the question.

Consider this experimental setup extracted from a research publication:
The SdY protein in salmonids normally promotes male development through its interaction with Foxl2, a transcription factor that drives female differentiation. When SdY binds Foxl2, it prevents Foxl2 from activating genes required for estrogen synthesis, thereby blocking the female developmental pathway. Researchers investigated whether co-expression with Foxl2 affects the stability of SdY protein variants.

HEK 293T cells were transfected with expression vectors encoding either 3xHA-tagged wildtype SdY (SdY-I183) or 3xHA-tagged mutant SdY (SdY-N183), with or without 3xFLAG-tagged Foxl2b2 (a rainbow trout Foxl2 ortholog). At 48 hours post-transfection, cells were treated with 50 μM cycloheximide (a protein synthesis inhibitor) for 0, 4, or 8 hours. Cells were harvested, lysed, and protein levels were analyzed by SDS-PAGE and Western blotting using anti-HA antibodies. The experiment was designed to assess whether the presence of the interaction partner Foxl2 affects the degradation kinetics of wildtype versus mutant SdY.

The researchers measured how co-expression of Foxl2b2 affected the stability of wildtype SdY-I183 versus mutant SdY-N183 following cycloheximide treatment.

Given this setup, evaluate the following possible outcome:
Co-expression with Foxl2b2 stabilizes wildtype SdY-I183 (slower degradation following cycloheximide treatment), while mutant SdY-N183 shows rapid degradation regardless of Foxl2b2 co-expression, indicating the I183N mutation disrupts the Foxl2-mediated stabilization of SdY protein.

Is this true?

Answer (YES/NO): NO